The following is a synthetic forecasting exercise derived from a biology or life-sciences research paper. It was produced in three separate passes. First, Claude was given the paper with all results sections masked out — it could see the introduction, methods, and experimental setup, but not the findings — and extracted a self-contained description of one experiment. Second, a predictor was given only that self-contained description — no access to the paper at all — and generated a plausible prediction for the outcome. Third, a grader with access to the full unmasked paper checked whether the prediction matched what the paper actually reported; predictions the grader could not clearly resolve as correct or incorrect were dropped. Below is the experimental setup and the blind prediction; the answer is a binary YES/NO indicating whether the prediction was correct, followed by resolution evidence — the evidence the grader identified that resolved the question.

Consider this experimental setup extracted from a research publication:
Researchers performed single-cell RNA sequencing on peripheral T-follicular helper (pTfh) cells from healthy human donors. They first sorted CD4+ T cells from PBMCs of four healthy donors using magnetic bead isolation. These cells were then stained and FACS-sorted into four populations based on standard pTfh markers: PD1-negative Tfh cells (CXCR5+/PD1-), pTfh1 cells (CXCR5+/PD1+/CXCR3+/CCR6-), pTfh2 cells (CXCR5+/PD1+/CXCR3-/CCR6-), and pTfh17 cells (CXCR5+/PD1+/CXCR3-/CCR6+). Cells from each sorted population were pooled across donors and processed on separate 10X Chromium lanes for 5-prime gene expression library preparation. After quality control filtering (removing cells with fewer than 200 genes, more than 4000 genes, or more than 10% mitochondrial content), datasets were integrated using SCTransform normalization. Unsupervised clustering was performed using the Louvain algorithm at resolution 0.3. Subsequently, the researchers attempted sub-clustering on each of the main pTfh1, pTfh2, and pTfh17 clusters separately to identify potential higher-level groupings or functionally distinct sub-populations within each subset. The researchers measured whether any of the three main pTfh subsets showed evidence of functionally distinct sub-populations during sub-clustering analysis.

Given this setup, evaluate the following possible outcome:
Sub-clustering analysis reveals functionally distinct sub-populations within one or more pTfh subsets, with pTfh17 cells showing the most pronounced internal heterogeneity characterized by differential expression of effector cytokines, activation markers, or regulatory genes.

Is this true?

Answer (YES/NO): NO